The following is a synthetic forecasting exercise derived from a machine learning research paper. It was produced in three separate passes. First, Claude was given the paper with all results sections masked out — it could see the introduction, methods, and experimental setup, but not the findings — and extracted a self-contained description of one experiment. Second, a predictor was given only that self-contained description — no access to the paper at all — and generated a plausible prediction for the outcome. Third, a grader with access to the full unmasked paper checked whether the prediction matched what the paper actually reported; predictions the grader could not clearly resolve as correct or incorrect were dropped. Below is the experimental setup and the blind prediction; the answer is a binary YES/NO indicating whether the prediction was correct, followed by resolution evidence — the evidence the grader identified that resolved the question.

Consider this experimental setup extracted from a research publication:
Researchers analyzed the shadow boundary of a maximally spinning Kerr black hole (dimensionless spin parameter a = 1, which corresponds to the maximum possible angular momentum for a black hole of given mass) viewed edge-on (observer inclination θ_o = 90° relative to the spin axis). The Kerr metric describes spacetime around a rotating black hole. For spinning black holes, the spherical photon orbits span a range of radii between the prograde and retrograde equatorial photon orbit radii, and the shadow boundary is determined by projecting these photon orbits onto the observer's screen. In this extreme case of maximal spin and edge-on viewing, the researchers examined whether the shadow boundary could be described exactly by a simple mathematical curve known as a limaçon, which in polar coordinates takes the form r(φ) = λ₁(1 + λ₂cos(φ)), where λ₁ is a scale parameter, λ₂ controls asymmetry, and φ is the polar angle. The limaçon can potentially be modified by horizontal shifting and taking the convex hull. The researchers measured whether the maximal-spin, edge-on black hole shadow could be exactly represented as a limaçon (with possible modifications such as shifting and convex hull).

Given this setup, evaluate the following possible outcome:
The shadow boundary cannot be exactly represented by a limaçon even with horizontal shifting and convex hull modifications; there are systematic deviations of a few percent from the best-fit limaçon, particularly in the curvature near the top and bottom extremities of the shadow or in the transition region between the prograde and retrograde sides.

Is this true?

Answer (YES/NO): NO